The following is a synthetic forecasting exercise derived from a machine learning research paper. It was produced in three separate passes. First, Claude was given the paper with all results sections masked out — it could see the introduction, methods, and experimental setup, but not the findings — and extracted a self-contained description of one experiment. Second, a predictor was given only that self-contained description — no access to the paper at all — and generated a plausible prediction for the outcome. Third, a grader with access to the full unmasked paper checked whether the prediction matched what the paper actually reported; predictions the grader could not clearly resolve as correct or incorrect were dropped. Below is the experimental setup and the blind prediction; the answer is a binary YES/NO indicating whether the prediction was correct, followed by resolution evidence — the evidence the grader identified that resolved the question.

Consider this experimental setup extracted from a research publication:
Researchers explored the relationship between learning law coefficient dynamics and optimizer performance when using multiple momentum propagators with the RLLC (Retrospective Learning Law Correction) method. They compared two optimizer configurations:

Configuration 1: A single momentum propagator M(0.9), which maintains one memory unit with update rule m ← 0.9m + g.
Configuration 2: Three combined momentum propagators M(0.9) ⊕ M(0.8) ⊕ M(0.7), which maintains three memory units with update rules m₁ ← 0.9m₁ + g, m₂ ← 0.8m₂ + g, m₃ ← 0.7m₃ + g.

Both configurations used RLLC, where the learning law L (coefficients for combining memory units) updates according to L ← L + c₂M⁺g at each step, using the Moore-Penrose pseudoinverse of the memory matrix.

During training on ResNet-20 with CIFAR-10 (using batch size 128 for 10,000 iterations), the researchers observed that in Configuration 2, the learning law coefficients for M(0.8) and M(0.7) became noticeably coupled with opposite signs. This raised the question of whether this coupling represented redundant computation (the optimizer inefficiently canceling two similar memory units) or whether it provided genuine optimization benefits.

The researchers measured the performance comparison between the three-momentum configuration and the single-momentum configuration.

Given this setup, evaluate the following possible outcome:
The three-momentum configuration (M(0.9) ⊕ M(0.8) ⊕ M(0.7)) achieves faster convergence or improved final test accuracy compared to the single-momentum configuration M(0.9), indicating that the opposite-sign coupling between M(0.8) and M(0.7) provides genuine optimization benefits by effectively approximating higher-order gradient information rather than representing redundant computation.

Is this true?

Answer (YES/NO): YES